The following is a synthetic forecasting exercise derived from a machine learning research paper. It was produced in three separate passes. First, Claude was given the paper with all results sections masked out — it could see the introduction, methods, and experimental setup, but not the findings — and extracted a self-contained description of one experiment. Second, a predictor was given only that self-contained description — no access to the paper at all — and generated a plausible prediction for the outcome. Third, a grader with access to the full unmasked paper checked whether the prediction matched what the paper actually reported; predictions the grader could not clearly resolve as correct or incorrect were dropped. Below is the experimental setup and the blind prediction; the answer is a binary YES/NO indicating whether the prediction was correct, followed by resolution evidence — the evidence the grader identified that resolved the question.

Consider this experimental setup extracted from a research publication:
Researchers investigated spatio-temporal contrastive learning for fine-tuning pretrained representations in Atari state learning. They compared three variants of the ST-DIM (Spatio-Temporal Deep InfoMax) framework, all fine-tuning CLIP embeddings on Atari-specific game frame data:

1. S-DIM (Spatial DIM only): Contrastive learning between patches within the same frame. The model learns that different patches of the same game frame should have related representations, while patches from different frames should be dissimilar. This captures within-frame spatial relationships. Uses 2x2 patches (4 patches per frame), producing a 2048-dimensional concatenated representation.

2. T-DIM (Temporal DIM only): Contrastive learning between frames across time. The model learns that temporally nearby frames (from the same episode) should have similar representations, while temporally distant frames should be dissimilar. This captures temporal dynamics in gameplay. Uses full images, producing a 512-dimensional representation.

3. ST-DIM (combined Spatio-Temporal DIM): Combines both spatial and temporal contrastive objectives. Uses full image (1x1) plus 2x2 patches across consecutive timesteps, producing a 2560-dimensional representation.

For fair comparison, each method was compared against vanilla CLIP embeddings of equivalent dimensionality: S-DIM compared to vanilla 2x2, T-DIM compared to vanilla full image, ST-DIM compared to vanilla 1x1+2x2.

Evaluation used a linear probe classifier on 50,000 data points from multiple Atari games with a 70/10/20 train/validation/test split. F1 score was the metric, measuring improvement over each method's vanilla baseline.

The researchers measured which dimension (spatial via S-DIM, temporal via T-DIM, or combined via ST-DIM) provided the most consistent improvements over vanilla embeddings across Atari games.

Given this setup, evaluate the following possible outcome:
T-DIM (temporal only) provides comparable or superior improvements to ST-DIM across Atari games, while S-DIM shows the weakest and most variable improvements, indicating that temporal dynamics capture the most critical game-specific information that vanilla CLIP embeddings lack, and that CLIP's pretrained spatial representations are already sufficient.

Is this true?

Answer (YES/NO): NO